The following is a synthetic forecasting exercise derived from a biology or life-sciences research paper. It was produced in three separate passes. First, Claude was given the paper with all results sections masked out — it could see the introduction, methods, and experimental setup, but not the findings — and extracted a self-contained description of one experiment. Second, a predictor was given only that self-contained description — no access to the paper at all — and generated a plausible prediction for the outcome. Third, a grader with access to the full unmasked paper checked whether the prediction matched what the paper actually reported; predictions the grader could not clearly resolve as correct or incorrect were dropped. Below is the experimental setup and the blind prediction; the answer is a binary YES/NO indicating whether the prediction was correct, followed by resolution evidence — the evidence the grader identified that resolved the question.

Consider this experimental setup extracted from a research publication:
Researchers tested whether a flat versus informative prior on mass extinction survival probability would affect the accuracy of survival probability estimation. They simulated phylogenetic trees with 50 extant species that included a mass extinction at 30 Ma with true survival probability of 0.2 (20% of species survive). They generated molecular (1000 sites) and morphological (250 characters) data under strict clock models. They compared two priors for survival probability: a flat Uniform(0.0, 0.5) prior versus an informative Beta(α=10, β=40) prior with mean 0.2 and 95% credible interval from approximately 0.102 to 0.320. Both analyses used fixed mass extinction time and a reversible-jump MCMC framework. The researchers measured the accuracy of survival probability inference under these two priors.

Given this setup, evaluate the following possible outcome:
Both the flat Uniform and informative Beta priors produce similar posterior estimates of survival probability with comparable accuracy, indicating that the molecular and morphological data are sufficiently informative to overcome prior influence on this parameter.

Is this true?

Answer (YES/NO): NO